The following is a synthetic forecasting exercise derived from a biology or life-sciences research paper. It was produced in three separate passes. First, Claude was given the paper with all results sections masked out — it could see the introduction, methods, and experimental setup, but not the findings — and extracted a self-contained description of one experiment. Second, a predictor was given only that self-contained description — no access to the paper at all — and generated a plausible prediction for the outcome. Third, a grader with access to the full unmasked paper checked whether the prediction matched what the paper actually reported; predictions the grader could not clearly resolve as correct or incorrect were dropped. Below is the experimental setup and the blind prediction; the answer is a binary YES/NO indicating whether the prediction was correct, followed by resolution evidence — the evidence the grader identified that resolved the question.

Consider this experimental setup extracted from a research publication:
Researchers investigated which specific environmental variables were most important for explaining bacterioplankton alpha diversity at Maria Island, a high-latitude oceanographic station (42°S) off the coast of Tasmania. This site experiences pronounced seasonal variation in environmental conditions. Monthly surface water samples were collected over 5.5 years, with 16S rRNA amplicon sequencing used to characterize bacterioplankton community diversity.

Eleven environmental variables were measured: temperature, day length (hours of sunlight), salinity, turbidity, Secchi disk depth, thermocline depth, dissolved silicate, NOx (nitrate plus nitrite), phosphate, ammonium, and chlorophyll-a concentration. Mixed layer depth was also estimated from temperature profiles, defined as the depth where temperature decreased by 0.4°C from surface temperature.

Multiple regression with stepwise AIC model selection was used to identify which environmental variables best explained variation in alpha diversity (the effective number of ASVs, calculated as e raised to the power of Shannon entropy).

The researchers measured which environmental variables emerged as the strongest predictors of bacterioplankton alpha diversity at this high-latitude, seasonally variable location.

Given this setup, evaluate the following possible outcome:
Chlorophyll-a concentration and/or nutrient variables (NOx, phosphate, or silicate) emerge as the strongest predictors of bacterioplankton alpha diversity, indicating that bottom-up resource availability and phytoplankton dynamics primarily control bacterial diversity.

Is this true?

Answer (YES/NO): NO